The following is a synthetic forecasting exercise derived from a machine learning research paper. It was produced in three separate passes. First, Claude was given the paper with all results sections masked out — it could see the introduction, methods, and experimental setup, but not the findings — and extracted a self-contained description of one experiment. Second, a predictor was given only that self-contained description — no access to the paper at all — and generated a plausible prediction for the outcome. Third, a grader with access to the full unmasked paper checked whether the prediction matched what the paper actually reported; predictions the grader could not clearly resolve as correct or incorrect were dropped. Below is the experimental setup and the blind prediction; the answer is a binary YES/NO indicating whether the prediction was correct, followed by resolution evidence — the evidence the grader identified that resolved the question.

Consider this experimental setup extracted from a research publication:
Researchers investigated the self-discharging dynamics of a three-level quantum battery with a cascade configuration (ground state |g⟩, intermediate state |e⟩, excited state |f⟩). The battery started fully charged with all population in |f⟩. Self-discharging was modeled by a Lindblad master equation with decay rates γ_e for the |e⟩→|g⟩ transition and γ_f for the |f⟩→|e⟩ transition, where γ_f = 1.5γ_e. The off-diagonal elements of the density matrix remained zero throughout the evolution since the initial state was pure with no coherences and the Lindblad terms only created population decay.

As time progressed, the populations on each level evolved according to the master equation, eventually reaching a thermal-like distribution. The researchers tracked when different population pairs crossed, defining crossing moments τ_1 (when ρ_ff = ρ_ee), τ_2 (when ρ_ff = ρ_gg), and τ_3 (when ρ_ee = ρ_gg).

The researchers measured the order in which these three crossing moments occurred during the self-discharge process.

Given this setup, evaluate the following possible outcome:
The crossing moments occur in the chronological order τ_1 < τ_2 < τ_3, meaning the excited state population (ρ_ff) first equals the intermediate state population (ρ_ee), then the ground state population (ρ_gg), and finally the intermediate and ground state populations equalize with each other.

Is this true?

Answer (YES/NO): YES